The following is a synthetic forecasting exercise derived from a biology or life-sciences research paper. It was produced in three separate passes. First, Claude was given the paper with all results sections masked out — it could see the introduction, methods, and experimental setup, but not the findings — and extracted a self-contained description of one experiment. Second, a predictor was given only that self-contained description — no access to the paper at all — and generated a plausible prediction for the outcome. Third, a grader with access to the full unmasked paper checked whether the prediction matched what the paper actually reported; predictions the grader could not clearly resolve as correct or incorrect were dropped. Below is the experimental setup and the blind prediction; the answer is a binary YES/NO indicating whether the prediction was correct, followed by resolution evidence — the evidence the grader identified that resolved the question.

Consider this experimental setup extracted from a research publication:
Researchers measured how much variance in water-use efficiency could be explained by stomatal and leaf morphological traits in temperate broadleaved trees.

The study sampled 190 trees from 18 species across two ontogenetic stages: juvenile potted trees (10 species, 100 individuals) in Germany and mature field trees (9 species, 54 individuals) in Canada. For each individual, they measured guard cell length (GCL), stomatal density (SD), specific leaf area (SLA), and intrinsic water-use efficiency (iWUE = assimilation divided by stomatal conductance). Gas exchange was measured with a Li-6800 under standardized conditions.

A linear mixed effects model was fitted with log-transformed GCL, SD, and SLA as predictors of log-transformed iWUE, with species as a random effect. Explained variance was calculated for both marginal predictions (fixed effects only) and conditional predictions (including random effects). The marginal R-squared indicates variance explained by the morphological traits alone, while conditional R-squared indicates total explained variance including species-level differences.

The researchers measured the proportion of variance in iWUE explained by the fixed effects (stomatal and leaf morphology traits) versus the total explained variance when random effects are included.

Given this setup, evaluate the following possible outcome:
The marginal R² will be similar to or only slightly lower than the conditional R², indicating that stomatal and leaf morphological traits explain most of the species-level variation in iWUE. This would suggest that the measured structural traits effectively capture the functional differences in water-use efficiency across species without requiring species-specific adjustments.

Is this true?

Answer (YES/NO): NO